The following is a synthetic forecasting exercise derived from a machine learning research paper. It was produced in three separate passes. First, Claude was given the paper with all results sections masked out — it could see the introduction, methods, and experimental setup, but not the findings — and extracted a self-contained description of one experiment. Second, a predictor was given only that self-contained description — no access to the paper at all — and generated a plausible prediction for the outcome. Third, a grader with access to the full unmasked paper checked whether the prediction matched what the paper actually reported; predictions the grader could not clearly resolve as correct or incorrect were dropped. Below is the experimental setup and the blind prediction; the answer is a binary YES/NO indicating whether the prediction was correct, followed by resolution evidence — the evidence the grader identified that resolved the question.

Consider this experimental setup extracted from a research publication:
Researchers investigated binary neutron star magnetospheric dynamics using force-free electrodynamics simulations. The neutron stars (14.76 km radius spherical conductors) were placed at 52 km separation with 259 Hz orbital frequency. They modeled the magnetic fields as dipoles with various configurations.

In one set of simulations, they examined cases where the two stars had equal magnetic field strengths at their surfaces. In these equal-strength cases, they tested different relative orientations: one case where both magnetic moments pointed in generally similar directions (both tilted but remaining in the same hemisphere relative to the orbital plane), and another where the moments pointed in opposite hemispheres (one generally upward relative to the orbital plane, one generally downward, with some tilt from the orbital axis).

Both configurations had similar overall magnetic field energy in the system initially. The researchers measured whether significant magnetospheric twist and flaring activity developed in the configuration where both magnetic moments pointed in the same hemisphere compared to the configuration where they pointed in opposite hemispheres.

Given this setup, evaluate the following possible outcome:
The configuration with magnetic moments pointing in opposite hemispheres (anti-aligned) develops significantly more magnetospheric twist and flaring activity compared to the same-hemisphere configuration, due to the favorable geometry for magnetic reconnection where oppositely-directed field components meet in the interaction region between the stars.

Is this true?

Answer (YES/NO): YES